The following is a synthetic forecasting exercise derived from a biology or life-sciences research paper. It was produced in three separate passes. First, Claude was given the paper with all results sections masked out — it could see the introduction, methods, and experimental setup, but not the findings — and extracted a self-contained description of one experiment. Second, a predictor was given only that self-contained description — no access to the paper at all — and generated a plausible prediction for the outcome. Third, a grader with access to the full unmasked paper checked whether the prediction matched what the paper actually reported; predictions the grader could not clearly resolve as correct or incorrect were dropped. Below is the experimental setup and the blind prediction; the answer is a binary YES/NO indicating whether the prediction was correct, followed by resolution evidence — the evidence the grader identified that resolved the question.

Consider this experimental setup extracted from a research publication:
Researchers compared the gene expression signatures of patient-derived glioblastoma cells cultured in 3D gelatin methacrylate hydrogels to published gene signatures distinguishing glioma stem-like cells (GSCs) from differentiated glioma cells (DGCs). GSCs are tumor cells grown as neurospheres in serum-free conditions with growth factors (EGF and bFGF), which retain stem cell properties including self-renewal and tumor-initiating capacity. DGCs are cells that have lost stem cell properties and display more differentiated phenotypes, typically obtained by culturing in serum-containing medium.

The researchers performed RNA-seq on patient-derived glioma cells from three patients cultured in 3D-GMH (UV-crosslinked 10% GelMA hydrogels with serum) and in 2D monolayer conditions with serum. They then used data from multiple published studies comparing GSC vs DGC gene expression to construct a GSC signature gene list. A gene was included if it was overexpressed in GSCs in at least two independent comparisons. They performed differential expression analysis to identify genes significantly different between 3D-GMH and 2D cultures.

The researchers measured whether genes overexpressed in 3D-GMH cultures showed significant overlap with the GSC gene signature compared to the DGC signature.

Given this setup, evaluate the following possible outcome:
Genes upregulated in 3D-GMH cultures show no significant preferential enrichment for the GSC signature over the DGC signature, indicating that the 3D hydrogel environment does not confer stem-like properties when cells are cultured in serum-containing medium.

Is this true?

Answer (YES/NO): YES